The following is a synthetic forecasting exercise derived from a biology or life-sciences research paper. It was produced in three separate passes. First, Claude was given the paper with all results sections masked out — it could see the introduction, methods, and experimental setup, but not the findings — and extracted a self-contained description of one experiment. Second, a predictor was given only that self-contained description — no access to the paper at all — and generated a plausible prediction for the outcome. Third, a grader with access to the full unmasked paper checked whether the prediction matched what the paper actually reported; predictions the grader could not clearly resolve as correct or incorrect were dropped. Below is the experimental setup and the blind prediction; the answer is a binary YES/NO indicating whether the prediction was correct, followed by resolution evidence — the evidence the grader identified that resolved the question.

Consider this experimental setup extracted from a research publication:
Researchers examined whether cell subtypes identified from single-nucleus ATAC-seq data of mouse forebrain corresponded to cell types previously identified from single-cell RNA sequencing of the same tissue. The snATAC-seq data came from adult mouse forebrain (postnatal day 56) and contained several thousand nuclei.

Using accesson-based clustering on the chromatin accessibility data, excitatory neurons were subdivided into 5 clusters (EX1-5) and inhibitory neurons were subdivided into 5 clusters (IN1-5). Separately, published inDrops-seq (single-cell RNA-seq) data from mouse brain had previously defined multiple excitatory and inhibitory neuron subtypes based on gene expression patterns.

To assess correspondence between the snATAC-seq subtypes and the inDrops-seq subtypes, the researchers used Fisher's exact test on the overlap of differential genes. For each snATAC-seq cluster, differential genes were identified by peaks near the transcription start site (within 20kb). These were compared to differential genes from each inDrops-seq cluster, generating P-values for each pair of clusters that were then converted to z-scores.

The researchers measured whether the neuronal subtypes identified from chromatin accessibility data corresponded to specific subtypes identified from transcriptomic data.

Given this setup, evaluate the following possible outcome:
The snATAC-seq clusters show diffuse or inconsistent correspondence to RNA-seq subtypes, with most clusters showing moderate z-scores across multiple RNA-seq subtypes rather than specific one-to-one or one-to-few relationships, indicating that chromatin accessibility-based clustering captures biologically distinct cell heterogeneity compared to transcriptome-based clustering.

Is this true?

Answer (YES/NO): NO